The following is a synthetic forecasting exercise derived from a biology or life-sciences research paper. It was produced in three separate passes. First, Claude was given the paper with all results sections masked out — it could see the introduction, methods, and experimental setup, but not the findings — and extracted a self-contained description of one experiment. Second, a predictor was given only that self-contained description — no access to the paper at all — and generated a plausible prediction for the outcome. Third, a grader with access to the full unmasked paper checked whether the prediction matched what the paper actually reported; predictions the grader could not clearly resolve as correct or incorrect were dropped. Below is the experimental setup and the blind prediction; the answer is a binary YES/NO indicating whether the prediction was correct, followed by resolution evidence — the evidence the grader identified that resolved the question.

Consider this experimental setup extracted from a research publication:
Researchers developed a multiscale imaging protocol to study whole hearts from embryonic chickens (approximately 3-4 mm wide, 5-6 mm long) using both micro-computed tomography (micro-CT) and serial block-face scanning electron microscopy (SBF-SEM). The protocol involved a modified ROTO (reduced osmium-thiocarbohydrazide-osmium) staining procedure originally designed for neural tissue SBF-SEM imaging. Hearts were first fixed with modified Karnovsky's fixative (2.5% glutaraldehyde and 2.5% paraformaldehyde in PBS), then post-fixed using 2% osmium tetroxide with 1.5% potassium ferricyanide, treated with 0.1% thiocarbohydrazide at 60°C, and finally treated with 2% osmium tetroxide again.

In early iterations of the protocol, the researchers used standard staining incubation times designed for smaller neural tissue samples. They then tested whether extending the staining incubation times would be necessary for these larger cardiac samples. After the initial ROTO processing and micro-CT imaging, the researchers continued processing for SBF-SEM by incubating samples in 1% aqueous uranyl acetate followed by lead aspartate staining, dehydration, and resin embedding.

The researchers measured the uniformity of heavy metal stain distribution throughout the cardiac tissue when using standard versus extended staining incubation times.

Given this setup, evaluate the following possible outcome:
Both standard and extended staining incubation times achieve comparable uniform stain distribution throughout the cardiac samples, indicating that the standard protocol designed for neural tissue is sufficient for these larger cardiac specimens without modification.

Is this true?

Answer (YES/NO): NO